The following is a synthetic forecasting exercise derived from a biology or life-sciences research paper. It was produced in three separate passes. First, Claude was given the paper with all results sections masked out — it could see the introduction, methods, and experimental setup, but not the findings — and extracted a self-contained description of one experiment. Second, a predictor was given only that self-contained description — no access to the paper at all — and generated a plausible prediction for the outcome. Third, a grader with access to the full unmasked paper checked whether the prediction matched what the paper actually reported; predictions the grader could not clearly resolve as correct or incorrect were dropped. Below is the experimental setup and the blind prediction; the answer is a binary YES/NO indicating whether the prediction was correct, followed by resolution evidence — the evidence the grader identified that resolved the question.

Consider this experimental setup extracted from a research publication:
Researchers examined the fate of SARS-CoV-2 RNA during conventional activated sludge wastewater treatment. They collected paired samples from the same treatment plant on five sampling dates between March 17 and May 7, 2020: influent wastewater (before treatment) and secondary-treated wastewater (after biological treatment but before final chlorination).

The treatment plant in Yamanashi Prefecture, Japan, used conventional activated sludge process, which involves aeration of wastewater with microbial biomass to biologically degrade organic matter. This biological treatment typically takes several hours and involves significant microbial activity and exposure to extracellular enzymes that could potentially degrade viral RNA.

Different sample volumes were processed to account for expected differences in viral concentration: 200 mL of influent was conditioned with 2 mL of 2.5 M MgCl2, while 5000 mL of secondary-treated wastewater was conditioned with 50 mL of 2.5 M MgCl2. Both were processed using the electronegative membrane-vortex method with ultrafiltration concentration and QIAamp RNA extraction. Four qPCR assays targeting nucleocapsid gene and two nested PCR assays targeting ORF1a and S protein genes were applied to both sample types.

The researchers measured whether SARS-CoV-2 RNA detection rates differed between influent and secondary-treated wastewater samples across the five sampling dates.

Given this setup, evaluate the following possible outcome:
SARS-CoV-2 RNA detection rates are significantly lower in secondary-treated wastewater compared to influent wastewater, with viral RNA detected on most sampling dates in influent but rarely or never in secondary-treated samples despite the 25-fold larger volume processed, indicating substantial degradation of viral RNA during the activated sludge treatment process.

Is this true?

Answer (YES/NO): NO